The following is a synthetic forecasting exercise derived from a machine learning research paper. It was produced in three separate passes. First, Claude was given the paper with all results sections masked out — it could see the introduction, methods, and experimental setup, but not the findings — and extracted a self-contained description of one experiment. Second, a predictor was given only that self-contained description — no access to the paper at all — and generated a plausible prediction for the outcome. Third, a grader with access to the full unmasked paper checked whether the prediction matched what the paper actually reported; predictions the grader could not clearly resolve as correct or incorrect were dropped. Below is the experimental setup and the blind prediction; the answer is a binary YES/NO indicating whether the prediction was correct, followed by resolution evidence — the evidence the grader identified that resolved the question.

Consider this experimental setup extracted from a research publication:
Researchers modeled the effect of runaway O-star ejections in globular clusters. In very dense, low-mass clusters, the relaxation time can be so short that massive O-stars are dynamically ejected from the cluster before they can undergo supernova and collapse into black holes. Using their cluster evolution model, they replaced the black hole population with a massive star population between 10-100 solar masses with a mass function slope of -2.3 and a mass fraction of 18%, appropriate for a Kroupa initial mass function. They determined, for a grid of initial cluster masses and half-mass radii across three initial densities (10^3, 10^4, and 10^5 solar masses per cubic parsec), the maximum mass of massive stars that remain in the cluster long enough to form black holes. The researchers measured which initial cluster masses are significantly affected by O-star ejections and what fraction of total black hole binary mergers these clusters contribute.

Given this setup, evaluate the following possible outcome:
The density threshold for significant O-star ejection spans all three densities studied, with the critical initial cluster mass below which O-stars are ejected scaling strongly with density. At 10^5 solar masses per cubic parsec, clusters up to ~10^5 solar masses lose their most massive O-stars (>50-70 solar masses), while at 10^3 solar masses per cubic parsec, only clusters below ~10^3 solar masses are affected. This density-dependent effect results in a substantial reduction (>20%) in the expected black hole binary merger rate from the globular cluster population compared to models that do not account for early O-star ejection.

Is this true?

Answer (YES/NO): NO